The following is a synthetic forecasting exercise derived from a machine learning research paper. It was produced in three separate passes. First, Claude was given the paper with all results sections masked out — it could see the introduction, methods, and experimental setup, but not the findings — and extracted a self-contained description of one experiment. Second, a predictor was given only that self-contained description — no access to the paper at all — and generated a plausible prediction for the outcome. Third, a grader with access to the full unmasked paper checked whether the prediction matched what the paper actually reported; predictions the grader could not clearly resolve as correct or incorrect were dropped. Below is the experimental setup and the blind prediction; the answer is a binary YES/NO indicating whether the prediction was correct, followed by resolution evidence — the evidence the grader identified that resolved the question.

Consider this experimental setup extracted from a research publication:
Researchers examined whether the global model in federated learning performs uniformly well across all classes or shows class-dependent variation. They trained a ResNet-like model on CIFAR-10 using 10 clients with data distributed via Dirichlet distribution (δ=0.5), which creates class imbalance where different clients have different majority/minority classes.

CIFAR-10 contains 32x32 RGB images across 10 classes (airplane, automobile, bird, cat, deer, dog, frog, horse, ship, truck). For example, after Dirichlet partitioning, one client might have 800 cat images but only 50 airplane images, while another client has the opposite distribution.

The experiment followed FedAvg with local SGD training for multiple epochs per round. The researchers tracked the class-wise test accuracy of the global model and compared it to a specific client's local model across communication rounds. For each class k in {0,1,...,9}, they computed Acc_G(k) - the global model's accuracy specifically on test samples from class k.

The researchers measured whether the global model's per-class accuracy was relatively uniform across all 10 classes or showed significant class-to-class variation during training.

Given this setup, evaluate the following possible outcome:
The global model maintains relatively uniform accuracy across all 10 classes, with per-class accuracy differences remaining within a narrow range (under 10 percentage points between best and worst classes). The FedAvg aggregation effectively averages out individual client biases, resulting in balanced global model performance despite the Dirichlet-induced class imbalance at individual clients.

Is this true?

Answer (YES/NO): NO